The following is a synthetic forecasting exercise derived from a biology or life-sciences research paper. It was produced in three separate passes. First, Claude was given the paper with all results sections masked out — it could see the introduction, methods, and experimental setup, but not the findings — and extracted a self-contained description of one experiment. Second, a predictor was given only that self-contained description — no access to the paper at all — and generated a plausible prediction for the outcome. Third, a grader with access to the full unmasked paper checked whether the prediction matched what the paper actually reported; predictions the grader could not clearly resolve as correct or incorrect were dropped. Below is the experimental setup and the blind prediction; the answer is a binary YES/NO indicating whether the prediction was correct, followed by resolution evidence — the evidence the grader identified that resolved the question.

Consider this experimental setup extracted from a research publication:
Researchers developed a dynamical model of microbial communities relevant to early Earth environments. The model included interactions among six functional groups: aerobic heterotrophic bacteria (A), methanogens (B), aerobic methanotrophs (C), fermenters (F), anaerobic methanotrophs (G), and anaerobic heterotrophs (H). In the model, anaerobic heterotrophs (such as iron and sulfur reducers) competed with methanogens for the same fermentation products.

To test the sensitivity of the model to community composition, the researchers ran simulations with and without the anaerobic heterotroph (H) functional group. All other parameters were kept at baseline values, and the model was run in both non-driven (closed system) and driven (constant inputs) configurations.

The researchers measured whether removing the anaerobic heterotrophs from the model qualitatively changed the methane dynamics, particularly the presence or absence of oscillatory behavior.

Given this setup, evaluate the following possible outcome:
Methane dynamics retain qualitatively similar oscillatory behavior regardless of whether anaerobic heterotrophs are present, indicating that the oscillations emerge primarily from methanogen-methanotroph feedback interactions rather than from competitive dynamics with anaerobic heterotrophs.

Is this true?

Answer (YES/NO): NO